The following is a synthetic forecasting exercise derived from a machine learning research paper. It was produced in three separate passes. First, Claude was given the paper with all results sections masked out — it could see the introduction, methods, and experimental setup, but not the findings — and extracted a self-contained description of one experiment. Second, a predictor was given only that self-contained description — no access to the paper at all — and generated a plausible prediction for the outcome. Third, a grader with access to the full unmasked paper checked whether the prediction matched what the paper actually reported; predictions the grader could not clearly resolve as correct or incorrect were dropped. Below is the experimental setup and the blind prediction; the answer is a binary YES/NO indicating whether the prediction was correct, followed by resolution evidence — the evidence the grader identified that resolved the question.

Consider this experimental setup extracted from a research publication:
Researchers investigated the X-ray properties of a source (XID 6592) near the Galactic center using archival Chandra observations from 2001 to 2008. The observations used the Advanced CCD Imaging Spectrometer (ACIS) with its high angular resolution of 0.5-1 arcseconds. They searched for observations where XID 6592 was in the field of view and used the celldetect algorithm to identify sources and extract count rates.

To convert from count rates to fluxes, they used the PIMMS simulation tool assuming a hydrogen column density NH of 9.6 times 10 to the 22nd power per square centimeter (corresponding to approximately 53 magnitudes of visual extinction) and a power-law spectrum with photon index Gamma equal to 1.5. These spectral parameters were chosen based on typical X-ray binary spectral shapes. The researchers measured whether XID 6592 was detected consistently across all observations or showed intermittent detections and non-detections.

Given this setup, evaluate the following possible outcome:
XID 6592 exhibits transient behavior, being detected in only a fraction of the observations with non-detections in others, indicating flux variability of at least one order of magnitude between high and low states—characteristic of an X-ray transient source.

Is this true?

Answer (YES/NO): NO